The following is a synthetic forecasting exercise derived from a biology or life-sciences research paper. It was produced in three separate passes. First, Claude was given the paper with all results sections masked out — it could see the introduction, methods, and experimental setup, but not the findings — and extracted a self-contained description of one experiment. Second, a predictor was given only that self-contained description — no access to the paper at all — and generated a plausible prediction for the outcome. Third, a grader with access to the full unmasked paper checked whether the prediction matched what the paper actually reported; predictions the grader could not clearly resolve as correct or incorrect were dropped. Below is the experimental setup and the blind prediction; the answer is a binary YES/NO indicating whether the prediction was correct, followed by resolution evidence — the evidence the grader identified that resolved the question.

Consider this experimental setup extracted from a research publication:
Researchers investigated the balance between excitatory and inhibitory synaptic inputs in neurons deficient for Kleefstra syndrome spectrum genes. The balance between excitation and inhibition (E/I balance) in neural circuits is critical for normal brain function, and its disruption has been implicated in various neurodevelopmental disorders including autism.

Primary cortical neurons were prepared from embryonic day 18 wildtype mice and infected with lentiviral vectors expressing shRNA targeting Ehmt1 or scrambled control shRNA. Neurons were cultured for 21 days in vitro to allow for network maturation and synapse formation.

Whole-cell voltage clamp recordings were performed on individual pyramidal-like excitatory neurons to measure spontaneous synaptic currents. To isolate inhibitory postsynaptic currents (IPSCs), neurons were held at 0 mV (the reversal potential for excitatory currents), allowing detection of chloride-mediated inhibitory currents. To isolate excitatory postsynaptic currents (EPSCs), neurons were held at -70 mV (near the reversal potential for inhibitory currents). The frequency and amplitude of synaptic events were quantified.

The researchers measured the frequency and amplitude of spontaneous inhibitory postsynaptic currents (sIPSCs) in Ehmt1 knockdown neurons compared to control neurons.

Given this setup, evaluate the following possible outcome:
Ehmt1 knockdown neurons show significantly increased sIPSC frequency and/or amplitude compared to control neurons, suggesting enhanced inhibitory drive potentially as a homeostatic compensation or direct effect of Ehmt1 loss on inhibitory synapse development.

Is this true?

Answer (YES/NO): NO